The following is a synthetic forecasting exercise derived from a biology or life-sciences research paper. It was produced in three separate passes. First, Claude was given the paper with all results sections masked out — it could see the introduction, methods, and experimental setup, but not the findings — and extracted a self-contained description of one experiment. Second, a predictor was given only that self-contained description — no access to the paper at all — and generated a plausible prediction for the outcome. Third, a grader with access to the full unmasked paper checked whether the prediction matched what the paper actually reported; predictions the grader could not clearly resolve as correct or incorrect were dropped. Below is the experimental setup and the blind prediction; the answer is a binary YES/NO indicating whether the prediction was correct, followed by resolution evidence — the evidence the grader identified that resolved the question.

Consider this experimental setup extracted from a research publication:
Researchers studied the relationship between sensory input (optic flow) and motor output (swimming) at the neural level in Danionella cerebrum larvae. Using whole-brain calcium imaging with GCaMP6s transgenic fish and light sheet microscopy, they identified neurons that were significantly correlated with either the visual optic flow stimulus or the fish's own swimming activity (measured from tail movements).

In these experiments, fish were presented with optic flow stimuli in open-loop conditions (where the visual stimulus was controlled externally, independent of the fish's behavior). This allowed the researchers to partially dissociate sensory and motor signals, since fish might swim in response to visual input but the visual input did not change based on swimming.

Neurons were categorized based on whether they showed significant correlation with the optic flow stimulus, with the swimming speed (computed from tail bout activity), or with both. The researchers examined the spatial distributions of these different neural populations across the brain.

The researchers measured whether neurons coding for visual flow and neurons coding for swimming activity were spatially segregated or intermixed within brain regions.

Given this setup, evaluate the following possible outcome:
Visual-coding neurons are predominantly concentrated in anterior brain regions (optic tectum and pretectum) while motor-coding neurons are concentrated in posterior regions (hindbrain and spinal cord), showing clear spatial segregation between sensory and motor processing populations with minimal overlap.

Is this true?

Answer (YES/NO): NO